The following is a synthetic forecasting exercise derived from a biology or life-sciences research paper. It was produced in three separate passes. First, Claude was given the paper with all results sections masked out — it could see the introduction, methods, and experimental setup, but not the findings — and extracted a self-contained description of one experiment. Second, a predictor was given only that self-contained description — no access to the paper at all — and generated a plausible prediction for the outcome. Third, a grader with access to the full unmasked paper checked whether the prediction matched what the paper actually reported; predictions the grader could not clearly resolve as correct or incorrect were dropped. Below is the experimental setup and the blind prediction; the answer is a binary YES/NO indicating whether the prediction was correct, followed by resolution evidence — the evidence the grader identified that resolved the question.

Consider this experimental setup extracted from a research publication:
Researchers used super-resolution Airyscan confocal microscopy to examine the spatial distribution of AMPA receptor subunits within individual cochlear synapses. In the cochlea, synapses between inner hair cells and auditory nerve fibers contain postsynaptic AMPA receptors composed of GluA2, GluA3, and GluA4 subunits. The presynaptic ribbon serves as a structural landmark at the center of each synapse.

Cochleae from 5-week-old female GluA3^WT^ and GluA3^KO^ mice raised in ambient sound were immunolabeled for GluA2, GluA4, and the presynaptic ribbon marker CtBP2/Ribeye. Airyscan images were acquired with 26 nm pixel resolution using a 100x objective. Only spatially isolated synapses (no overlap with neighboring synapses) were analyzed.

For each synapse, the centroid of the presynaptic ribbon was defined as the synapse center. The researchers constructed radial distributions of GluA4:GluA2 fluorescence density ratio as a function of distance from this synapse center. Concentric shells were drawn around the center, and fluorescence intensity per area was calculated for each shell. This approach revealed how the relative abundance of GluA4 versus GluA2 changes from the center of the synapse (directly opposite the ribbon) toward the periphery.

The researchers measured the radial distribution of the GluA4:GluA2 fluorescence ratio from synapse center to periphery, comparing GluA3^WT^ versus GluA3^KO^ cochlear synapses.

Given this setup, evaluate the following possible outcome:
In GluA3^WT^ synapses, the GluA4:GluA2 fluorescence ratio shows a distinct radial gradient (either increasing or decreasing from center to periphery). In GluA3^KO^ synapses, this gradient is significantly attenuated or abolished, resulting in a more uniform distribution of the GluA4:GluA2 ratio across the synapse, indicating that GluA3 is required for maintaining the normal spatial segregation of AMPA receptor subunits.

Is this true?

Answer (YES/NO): YES